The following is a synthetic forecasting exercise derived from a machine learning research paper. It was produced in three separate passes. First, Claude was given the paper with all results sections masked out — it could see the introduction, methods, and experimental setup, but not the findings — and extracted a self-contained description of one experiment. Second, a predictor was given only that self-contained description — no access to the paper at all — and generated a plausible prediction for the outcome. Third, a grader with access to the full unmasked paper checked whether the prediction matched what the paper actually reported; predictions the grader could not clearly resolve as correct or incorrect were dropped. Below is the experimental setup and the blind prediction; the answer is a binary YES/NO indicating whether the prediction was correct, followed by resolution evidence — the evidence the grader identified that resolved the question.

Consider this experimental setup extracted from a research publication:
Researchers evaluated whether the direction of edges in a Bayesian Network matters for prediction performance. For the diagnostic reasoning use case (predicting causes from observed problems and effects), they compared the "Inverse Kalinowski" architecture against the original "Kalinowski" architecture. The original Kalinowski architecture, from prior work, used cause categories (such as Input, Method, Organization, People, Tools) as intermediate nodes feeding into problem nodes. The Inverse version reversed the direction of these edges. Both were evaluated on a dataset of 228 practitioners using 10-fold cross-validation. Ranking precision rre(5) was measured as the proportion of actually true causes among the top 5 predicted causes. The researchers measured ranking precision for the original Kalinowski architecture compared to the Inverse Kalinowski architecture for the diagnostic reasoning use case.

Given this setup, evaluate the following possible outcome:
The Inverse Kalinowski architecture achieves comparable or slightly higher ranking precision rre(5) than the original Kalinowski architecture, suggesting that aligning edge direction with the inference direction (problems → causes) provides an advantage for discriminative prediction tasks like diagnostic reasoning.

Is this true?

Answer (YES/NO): NO